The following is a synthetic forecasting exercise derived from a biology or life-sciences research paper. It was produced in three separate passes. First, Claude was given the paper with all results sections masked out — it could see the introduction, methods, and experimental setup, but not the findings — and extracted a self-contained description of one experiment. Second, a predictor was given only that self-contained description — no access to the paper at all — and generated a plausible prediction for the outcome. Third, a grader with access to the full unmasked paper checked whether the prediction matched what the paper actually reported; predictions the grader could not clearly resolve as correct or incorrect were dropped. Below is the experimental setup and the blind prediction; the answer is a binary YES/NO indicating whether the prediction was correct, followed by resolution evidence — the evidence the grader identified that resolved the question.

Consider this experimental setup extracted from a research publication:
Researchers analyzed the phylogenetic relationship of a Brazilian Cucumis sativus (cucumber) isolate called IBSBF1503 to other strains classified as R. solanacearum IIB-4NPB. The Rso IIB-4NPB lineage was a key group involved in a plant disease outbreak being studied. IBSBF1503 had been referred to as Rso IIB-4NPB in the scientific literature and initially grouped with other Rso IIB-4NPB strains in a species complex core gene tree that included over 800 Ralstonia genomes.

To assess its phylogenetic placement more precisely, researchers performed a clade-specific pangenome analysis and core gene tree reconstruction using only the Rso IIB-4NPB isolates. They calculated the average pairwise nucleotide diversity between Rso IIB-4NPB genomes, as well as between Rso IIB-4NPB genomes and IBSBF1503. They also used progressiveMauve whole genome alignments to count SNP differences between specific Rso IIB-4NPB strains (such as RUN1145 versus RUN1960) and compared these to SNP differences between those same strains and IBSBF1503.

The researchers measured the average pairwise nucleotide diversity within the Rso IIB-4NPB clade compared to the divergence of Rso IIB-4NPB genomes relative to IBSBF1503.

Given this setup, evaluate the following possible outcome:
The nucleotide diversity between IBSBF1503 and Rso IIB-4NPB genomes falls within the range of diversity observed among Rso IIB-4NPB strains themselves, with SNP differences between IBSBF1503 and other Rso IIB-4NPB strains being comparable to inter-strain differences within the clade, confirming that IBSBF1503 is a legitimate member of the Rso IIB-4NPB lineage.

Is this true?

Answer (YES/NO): NO